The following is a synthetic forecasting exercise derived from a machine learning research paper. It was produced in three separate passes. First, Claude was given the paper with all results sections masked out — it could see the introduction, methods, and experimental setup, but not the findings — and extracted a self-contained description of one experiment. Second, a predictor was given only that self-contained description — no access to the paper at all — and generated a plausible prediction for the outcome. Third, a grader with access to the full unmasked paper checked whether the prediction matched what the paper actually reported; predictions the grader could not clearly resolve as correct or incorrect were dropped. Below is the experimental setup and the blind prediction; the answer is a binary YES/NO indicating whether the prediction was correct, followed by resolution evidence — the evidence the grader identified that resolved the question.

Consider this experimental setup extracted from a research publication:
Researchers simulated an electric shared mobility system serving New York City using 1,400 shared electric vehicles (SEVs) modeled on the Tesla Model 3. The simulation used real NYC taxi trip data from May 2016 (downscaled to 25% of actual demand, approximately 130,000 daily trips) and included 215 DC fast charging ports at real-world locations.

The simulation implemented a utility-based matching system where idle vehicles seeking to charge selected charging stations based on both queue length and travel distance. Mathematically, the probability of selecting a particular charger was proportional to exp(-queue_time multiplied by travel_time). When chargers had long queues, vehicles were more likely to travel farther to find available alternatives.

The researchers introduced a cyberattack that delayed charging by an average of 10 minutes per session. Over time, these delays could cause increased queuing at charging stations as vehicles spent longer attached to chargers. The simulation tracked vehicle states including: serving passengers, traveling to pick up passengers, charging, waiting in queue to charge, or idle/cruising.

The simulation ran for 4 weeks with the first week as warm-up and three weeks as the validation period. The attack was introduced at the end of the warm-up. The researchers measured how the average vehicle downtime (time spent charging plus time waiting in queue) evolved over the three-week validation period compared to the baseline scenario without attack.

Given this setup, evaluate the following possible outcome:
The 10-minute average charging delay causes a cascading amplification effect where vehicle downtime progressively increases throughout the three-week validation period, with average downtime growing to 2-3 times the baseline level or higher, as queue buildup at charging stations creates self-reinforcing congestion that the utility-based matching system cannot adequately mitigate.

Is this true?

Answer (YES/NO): NO